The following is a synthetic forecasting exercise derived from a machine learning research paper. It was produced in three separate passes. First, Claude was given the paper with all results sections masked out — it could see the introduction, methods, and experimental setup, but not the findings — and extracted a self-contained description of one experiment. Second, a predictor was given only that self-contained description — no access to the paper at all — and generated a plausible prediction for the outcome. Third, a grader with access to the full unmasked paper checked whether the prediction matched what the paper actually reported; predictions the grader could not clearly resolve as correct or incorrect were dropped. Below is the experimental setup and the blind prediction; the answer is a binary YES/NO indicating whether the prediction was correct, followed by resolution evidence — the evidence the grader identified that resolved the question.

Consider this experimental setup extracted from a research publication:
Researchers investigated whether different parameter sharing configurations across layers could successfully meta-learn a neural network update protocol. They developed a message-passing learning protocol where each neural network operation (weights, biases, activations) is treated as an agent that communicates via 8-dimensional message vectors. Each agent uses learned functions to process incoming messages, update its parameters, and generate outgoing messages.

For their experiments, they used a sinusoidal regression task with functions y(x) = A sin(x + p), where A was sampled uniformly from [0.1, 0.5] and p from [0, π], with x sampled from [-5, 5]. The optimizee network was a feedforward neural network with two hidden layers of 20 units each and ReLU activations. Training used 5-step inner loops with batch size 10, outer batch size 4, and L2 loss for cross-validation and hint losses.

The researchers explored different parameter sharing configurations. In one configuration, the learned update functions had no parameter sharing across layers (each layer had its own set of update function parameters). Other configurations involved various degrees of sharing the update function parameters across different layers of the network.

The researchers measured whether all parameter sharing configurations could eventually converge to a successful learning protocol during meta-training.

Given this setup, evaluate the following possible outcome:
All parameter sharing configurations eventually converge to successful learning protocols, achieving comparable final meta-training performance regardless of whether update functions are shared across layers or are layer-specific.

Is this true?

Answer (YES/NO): NO